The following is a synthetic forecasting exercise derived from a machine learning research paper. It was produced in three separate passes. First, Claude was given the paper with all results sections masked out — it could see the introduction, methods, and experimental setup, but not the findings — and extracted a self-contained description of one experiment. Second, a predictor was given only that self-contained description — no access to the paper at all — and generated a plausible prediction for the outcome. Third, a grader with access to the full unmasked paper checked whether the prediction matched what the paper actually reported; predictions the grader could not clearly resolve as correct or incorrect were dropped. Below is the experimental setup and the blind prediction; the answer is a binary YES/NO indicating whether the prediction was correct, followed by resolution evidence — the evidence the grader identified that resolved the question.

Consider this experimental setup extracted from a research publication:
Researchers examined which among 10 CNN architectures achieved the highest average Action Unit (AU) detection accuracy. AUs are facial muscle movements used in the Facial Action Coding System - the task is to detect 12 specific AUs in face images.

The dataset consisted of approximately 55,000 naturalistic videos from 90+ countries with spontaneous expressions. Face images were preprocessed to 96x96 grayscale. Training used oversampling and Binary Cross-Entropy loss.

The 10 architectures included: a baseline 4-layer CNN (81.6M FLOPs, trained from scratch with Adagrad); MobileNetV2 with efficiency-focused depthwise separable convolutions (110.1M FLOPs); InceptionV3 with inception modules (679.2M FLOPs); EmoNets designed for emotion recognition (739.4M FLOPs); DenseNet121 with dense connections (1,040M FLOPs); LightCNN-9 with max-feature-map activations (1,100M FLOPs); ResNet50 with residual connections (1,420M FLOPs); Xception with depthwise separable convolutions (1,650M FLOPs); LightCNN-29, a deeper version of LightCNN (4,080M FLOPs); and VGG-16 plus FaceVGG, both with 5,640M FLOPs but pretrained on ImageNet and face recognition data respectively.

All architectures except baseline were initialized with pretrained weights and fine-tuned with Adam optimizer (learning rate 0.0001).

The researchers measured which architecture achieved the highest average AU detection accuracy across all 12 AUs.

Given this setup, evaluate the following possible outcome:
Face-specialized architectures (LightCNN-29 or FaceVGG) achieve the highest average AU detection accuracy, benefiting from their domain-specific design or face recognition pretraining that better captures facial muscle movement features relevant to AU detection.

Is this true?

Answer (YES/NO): NO